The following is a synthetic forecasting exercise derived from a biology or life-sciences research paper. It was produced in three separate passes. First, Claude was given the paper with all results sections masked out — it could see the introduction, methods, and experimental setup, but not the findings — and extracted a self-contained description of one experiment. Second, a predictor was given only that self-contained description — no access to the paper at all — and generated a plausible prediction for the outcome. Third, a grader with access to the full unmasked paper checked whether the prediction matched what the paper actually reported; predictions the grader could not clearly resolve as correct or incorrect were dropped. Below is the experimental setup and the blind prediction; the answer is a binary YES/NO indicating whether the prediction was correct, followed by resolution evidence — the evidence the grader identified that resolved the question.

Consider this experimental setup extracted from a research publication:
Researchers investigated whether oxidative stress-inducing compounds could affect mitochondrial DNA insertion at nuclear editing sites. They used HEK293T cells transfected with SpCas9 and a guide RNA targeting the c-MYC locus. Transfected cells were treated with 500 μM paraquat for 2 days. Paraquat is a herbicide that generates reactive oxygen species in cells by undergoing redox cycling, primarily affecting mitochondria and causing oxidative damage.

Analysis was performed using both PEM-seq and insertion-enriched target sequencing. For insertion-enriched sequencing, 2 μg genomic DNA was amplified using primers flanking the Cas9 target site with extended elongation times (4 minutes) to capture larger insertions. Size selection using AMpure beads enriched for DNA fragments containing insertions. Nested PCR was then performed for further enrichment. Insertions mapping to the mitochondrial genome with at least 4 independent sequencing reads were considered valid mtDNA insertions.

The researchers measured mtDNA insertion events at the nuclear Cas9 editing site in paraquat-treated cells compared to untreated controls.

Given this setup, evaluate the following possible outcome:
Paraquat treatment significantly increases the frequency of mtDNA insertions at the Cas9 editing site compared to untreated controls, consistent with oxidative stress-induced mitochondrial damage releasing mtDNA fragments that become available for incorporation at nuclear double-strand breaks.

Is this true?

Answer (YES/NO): YES